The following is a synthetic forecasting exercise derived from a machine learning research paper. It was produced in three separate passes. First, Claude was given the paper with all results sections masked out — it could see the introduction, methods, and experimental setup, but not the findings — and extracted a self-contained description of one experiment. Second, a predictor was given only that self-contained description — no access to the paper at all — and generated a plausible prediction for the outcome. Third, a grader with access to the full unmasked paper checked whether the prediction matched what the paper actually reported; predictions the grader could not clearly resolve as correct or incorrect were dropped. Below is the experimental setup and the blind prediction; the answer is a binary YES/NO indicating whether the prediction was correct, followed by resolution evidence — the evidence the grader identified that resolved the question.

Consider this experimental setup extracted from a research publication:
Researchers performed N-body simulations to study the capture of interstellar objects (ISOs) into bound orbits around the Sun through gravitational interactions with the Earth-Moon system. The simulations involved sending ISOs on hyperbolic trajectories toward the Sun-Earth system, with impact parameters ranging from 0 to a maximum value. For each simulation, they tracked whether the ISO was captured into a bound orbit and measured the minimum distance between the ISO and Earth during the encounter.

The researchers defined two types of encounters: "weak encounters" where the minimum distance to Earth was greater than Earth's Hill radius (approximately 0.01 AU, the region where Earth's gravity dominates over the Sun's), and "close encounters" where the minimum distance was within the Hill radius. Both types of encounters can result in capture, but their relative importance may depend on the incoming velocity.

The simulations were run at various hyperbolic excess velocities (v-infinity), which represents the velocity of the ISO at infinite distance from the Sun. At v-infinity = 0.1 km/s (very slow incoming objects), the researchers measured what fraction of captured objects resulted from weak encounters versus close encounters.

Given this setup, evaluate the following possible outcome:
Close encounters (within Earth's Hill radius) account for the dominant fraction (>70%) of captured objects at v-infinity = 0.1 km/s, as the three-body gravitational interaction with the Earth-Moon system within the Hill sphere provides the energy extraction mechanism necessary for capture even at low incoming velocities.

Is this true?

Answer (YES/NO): NO